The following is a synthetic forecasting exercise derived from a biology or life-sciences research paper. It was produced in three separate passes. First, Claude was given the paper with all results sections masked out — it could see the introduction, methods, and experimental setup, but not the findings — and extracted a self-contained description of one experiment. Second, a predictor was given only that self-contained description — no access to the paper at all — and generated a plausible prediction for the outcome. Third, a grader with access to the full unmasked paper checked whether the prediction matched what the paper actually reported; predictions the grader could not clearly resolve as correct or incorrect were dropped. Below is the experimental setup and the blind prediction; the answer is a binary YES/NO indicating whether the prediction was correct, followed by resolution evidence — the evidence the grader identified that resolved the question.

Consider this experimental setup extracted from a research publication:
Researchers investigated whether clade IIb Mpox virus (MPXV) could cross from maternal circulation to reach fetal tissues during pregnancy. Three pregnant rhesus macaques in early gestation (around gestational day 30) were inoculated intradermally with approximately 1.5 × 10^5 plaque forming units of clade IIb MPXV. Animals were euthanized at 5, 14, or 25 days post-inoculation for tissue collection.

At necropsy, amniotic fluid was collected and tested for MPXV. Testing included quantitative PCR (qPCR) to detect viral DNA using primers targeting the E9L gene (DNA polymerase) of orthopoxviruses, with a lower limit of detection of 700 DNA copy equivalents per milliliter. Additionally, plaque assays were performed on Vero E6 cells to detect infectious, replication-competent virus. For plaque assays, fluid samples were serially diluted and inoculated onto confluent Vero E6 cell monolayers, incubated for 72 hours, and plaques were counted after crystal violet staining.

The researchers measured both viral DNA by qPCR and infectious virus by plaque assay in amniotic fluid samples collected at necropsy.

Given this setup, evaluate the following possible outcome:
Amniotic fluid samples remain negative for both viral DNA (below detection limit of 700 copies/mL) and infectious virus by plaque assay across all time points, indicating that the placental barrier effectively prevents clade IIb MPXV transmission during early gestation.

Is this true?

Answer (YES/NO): NO